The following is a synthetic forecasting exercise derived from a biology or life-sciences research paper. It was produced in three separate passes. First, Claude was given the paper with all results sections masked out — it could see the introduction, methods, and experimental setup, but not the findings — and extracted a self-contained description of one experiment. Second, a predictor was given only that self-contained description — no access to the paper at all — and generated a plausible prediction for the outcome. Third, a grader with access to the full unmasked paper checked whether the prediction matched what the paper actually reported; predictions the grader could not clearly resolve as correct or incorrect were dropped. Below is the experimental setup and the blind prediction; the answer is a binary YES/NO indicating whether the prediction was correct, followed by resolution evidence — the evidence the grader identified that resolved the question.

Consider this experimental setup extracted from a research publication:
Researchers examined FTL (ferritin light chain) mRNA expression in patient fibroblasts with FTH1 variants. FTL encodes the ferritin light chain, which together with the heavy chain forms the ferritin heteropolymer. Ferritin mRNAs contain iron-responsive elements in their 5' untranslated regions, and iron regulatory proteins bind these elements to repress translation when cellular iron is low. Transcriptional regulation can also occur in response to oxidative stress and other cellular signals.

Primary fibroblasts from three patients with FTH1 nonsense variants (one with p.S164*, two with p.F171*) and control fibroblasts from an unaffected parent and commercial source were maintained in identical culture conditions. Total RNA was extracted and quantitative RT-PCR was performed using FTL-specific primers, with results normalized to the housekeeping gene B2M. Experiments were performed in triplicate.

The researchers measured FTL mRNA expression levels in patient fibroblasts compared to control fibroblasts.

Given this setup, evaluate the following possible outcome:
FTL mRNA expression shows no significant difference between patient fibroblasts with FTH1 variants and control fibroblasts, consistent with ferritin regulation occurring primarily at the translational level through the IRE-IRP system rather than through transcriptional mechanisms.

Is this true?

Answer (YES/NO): NO